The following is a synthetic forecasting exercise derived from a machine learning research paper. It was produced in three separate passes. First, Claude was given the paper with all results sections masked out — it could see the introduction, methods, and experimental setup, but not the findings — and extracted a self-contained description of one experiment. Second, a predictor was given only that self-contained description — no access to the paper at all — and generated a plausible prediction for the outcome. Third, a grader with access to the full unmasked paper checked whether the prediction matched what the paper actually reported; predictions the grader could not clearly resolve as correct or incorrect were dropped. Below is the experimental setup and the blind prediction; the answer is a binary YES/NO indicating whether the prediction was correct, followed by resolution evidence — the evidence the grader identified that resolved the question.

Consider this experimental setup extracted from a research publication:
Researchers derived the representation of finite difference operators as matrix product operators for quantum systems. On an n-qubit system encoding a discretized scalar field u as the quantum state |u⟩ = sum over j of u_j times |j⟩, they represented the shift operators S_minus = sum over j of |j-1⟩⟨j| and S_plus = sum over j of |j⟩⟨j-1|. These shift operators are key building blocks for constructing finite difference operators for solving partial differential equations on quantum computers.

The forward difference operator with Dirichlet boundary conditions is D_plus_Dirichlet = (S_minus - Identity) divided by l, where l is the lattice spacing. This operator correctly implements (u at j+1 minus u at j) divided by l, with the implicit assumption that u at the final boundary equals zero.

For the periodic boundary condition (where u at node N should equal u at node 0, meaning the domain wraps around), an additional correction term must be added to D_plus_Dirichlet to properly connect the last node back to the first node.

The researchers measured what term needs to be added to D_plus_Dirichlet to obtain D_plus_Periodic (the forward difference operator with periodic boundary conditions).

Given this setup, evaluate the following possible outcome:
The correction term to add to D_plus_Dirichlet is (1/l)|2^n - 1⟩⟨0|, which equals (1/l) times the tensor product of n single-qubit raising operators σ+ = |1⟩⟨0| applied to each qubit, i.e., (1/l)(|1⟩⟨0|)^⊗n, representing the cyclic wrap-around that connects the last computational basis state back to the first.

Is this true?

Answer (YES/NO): YES